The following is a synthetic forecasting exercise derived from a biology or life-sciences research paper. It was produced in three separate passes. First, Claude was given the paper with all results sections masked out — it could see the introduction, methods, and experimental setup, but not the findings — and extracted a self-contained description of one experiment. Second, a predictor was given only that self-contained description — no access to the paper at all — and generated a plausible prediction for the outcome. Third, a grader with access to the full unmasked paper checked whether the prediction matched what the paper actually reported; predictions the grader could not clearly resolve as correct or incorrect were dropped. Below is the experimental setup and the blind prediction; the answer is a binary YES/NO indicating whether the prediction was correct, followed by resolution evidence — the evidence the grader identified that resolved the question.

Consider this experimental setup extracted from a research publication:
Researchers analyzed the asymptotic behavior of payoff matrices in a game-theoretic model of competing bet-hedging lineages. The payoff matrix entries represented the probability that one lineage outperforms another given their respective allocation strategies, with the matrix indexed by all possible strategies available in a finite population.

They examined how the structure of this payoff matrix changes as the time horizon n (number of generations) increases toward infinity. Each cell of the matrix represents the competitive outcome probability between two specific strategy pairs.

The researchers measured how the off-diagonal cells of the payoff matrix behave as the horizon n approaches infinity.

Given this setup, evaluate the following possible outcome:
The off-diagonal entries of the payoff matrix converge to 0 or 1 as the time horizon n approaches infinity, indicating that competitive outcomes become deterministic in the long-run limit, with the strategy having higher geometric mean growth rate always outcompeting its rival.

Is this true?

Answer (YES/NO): NO